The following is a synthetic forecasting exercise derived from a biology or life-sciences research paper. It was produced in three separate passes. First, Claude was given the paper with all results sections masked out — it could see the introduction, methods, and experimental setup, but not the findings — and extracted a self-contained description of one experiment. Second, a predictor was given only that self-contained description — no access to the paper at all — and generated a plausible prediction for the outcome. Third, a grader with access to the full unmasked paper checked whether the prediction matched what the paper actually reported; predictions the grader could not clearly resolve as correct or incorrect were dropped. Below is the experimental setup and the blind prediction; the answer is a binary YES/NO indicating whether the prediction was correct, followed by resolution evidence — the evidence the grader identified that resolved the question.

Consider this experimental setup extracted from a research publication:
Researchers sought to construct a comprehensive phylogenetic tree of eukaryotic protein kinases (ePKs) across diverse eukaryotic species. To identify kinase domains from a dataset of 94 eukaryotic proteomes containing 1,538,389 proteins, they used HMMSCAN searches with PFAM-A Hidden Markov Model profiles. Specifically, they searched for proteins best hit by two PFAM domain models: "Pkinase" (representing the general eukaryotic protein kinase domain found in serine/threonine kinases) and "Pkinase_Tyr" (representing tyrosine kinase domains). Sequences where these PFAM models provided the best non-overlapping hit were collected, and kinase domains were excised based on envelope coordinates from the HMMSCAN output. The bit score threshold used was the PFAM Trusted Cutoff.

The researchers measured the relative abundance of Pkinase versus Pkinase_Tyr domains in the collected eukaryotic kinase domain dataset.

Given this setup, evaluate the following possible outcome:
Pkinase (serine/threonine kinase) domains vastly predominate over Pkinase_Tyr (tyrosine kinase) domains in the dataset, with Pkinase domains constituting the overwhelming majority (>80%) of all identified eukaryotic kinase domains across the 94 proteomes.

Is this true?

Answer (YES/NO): NO